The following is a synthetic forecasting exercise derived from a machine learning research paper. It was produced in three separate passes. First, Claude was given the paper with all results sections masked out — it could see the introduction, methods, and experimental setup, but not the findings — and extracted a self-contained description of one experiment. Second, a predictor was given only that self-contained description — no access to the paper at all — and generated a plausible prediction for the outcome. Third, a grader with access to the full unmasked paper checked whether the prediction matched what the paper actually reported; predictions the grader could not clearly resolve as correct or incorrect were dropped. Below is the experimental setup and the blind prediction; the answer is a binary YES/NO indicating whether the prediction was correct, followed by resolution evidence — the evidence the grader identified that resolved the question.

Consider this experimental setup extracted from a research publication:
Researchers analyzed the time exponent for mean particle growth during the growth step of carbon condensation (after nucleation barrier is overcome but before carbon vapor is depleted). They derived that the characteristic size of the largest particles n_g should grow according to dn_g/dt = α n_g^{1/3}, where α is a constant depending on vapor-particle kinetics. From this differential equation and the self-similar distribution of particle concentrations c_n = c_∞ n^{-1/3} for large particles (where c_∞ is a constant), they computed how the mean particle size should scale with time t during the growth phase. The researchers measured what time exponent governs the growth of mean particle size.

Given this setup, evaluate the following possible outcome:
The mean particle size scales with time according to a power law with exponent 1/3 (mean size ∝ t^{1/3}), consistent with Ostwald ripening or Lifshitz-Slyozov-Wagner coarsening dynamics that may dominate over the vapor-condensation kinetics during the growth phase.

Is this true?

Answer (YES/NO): NO